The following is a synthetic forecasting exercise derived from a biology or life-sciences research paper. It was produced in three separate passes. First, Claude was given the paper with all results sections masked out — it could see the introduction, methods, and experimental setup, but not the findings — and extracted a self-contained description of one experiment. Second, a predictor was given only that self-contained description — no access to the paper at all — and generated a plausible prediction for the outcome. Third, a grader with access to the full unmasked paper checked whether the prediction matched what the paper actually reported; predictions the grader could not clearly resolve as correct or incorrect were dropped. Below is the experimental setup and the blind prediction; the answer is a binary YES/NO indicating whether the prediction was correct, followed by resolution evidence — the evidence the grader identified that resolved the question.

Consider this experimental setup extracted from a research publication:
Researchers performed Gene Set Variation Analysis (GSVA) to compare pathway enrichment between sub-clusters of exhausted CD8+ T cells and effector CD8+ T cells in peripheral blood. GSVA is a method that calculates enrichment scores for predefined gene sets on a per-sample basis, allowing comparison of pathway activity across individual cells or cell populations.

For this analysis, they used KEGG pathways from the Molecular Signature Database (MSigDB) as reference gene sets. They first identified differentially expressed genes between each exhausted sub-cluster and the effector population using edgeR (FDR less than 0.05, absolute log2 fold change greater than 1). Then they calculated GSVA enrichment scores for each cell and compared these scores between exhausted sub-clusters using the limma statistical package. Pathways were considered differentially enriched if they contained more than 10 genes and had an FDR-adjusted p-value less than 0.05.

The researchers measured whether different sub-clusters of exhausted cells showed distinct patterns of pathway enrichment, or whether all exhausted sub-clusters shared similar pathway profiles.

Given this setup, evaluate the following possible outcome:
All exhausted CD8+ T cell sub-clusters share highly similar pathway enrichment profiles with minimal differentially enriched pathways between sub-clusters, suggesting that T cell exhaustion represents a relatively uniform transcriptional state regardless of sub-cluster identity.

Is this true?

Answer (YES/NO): NO